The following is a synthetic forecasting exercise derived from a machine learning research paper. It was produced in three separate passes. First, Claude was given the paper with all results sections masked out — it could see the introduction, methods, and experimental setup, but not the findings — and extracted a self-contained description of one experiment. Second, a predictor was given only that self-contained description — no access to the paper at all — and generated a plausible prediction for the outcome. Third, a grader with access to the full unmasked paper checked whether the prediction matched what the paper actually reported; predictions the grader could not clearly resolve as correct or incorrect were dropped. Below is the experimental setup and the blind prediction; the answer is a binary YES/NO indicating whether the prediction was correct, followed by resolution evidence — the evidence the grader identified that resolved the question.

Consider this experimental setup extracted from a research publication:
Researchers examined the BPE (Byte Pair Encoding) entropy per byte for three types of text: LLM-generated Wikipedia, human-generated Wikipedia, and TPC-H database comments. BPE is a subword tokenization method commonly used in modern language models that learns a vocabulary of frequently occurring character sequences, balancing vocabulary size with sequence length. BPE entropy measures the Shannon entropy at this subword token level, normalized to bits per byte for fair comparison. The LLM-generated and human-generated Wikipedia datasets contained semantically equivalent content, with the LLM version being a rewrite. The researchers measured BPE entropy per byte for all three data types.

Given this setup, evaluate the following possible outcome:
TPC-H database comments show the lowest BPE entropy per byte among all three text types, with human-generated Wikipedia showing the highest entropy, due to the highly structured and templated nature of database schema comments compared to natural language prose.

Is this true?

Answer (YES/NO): YES